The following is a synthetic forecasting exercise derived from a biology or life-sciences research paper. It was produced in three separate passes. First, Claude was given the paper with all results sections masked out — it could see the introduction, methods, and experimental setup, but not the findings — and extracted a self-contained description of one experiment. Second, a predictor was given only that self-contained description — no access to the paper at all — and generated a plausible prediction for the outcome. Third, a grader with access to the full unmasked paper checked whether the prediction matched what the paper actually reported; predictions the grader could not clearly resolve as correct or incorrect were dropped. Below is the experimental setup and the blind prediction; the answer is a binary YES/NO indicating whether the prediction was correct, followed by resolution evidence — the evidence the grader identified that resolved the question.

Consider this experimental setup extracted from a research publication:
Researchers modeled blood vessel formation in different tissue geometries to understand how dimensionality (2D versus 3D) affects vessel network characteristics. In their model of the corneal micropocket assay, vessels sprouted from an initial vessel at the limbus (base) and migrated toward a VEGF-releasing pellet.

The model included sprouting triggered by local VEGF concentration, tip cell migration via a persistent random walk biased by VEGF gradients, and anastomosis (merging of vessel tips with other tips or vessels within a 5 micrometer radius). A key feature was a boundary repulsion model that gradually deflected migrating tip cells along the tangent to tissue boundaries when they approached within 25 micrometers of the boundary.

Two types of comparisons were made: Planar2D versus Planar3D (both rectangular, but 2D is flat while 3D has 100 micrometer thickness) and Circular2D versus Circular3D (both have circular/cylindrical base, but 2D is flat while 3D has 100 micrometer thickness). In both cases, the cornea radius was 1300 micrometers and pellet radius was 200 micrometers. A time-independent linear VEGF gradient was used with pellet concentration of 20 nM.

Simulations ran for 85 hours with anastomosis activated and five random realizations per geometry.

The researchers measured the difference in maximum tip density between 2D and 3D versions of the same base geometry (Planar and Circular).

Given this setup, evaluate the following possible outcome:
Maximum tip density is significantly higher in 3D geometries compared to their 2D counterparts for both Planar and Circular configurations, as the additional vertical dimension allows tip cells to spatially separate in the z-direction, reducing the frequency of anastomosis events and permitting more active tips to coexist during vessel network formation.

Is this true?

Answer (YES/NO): YES